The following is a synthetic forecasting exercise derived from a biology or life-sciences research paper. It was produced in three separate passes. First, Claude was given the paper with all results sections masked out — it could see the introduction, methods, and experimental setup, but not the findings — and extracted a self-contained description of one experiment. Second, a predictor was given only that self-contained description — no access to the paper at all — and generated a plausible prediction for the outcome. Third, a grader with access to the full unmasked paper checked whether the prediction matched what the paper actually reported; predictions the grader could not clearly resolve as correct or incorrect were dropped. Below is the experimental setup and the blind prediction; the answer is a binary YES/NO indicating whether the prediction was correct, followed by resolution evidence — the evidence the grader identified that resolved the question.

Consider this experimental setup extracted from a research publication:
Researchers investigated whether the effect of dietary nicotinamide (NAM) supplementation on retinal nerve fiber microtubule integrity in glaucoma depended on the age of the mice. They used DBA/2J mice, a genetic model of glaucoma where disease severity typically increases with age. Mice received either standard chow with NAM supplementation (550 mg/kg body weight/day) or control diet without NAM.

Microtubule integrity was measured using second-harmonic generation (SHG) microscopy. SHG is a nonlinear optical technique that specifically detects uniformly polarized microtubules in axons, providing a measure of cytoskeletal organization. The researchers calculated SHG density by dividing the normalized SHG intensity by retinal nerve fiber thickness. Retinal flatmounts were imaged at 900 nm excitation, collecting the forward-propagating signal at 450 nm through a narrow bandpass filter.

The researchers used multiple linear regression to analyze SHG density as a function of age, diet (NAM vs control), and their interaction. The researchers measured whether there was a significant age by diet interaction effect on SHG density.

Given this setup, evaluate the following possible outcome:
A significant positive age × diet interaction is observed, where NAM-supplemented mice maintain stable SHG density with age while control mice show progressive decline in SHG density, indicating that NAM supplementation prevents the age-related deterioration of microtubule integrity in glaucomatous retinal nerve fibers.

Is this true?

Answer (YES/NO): NO